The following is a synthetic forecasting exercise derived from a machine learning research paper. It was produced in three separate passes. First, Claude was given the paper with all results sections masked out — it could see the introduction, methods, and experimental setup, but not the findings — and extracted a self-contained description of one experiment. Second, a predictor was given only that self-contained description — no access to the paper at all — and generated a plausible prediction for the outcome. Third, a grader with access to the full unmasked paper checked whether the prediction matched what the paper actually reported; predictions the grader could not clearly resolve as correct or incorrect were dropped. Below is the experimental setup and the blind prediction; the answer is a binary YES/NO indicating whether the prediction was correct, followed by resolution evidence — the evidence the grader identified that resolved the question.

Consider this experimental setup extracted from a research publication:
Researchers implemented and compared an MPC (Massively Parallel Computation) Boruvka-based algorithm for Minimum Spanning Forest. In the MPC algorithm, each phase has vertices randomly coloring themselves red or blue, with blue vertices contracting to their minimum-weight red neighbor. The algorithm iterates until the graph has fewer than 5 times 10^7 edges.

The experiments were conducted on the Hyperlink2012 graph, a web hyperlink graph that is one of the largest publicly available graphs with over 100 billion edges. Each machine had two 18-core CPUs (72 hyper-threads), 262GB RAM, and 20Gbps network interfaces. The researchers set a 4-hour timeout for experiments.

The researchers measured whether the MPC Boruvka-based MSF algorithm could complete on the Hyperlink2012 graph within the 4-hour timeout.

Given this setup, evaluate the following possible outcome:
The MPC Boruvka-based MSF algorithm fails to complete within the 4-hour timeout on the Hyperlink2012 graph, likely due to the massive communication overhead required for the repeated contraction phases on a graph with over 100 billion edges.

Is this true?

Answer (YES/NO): YES